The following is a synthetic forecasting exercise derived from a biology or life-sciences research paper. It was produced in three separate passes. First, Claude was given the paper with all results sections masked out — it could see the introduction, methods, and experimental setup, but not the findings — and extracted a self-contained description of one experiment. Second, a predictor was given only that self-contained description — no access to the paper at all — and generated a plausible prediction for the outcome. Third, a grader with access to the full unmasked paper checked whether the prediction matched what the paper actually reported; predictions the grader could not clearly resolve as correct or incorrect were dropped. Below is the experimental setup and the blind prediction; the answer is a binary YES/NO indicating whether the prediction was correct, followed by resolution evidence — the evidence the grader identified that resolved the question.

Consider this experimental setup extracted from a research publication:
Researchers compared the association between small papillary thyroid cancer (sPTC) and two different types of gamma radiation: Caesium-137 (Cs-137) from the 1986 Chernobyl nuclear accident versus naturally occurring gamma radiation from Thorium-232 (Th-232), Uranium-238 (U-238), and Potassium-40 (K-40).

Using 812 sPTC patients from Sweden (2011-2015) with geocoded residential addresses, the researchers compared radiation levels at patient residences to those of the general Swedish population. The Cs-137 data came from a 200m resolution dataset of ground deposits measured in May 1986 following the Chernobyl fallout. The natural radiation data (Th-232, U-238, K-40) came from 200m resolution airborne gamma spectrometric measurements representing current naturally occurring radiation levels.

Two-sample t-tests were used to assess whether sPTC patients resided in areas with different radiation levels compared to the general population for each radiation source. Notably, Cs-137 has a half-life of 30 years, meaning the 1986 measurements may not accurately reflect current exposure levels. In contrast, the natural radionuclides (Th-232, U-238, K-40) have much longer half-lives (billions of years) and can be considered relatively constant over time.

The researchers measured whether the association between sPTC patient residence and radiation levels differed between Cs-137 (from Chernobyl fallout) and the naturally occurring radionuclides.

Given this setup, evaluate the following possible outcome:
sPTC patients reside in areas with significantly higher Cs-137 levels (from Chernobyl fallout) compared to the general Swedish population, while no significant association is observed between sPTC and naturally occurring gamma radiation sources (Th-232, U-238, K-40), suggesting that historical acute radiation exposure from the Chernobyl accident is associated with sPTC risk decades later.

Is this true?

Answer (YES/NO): NO